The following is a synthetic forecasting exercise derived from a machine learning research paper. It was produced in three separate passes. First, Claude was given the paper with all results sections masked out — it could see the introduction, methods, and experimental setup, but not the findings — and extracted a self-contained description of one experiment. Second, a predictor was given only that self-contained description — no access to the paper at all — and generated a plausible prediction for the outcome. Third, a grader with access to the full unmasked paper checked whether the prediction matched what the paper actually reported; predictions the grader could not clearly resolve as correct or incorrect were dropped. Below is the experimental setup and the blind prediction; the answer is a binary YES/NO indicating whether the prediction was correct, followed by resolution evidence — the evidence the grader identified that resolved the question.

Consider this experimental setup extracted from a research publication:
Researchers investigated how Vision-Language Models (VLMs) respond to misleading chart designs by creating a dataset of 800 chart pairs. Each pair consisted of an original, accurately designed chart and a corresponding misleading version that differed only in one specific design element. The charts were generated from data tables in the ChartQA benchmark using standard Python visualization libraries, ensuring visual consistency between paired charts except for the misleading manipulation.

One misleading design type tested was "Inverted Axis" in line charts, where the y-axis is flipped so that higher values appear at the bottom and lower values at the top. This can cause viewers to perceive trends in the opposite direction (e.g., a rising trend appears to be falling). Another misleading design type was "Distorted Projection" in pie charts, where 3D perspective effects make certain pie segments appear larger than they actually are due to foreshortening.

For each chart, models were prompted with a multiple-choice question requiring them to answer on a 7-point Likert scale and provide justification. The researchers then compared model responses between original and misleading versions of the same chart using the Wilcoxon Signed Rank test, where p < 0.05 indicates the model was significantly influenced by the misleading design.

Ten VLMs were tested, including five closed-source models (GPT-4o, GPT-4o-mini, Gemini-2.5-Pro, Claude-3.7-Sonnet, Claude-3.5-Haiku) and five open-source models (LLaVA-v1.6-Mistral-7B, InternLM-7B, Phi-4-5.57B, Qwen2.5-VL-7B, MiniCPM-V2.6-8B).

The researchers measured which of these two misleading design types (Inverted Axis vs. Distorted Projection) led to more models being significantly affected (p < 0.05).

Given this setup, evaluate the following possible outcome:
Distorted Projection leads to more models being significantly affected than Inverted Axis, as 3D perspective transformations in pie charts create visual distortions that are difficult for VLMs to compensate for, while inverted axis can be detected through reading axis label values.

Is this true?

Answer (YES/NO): NO